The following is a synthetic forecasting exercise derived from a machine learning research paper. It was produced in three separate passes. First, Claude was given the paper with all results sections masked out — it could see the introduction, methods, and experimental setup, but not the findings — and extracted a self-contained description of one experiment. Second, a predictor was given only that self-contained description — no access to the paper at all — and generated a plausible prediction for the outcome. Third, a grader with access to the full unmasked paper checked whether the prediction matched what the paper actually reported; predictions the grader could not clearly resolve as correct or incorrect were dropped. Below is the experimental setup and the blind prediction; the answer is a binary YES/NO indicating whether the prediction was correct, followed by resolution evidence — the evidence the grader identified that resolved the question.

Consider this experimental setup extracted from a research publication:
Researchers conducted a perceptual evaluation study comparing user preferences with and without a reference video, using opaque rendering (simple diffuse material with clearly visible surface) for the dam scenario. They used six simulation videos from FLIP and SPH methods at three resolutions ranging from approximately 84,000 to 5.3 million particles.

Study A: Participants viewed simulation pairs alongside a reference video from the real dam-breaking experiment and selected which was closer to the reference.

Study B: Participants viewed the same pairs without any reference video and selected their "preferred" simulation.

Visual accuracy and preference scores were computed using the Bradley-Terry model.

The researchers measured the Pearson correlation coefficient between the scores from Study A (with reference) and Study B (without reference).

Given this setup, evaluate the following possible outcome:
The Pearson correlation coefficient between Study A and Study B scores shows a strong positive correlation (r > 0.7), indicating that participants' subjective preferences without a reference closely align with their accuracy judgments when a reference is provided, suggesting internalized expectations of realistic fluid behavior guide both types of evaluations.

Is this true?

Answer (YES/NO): NO